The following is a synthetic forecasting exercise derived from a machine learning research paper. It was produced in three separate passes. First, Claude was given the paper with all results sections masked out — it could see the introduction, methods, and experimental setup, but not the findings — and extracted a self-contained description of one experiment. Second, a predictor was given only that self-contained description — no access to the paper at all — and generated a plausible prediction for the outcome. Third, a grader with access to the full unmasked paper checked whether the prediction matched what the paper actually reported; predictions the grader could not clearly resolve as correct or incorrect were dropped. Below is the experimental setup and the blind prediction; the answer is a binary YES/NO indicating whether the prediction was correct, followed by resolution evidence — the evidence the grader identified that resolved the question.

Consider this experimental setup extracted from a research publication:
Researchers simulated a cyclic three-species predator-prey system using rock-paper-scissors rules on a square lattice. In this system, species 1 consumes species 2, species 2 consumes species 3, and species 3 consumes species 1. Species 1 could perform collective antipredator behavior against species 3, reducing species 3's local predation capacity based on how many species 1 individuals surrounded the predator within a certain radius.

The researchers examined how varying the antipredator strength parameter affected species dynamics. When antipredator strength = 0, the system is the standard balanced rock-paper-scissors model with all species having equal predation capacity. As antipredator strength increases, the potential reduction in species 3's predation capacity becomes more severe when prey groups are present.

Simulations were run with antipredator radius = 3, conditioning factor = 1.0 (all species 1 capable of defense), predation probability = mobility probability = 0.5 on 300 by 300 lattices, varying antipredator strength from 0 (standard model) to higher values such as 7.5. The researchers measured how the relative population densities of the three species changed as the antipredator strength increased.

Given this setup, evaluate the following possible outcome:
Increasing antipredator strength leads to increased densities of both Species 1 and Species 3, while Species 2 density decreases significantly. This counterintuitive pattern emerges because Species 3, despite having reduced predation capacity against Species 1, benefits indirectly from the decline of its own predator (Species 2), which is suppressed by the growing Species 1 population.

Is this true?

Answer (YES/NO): YES